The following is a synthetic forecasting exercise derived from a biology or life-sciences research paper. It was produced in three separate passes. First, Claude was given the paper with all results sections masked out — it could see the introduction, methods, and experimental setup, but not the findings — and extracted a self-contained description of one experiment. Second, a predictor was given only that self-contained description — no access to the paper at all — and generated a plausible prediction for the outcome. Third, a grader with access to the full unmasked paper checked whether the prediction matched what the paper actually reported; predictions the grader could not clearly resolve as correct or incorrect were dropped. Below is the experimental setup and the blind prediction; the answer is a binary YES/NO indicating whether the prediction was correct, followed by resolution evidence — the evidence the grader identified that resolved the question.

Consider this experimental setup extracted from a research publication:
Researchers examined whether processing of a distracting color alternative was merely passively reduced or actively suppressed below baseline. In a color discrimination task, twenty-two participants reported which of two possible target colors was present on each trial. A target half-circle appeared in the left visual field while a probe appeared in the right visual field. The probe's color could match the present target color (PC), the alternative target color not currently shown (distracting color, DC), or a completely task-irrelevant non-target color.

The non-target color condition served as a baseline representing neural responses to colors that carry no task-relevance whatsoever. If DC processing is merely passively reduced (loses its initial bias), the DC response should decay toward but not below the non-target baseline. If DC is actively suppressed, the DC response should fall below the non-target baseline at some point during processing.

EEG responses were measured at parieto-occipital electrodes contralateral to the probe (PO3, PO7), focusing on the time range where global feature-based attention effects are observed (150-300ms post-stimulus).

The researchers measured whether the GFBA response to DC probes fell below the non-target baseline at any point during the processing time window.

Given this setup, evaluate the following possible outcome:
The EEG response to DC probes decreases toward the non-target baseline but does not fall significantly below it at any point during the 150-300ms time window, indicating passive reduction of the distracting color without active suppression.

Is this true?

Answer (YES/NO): YES